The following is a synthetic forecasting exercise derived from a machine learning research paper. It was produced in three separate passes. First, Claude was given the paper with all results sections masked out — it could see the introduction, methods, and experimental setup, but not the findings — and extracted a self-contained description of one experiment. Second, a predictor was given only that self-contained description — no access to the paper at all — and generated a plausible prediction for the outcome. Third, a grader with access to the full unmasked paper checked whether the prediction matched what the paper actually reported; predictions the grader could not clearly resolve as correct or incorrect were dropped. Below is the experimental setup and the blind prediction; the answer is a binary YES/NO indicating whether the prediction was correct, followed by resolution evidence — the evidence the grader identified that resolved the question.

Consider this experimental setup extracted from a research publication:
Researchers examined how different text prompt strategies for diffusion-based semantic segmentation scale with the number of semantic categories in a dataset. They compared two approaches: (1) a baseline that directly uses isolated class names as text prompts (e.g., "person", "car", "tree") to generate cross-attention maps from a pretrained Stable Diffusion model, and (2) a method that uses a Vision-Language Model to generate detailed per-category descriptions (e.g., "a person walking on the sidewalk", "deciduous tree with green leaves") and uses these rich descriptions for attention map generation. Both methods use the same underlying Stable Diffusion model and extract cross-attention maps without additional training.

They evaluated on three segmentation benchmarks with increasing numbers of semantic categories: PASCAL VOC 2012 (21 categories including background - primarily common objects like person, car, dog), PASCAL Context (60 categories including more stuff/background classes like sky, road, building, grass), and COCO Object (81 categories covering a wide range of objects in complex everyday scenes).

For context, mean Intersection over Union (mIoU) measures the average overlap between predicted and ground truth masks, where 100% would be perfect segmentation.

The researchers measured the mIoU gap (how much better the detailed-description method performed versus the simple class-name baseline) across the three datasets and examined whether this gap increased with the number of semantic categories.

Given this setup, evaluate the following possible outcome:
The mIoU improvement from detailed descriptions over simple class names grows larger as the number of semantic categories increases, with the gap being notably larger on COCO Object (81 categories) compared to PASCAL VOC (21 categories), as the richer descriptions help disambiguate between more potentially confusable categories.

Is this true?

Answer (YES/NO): YES